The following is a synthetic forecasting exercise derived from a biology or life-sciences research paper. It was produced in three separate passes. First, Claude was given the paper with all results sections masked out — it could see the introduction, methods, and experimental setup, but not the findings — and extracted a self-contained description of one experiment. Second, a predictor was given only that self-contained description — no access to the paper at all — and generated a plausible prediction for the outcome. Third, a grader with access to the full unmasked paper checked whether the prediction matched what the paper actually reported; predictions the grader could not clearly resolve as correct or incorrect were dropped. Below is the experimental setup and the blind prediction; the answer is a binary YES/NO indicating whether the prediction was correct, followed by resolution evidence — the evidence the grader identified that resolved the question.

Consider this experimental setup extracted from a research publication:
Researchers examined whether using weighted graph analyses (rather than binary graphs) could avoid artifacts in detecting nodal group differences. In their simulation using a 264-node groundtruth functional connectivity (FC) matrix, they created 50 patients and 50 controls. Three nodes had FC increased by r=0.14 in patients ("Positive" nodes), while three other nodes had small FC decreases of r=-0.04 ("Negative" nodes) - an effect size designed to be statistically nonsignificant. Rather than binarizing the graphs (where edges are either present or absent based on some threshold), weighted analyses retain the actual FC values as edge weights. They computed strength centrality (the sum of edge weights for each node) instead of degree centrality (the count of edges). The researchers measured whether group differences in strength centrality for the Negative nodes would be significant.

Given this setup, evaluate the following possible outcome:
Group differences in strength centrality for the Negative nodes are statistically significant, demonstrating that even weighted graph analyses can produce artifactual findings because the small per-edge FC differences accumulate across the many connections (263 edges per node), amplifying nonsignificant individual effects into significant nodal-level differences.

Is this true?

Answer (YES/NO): NO